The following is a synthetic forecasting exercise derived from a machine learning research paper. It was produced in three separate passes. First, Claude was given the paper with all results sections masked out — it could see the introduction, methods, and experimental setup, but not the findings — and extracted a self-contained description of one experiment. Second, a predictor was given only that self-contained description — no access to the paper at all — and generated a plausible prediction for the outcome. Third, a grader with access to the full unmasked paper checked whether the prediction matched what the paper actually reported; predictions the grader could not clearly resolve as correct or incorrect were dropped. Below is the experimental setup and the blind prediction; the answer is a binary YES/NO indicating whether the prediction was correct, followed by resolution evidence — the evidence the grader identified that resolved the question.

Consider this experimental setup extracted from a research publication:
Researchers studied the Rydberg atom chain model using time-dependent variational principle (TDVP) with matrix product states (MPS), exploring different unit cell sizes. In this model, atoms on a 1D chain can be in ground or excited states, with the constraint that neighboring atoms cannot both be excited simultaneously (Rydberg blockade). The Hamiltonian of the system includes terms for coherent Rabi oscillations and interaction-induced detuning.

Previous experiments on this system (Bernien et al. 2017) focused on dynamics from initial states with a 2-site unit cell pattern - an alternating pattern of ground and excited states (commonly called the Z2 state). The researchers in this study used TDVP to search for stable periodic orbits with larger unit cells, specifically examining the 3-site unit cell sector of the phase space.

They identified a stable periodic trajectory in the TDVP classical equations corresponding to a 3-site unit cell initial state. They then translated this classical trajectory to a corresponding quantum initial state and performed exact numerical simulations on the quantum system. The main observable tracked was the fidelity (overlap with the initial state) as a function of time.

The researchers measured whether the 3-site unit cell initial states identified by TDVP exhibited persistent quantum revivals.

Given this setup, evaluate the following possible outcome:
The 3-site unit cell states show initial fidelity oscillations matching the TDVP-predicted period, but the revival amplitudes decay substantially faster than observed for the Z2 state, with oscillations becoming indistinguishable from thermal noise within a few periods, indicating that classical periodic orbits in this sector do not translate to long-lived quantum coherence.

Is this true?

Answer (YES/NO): NO